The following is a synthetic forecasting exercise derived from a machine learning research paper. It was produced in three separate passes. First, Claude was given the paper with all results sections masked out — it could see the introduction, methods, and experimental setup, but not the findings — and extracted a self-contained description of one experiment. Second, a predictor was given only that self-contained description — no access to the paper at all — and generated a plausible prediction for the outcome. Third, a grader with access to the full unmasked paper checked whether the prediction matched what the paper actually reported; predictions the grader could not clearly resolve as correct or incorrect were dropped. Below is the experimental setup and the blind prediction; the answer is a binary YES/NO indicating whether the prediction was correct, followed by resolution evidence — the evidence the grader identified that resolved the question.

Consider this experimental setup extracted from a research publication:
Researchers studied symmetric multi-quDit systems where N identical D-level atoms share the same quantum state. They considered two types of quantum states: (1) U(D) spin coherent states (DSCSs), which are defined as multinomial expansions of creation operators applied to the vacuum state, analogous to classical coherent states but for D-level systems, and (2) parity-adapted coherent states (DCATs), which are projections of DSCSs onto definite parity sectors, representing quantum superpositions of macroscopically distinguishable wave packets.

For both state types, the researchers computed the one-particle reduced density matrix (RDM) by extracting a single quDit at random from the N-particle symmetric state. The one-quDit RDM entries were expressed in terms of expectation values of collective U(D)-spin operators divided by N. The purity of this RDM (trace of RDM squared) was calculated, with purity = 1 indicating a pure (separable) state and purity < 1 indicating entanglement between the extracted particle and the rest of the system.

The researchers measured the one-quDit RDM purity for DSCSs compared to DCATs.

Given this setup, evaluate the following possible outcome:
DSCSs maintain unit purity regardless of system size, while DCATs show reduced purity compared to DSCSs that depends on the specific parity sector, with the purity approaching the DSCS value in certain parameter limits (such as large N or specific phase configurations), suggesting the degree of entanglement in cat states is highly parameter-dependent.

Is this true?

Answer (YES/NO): NO